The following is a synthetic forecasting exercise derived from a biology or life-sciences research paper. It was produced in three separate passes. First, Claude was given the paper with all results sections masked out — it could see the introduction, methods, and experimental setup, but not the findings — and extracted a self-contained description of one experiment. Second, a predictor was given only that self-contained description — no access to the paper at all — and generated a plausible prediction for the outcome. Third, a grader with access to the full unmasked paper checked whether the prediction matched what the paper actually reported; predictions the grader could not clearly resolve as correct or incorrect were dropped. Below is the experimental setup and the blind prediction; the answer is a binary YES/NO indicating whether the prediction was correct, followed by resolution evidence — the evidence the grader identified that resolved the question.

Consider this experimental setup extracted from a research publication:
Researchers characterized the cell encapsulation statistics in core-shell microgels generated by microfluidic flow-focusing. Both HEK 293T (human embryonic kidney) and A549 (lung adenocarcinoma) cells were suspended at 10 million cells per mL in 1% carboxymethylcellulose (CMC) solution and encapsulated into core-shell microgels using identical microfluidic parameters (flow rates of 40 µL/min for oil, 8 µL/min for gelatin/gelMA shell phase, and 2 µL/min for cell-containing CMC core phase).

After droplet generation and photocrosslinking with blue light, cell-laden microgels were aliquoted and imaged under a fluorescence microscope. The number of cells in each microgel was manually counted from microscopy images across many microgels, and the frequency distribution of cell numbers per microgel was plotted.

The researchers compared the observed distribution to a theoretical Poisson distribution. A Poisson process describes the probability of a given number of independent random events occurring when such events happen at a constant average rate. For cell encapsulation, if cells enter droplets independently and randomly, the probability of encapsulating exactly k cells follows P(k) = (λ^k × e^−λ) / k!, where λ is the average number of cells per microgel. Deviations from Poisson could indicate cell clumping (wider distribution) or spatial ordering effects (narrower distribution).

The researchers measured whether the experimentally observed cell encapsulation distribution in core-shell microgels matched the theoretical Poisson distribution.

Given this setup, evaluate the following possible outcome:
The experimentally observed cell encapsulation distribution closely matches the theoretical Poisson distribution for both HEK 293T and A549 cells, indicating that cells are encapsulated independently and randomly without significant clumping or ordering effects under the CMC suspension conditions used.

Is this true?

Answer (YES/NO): YES